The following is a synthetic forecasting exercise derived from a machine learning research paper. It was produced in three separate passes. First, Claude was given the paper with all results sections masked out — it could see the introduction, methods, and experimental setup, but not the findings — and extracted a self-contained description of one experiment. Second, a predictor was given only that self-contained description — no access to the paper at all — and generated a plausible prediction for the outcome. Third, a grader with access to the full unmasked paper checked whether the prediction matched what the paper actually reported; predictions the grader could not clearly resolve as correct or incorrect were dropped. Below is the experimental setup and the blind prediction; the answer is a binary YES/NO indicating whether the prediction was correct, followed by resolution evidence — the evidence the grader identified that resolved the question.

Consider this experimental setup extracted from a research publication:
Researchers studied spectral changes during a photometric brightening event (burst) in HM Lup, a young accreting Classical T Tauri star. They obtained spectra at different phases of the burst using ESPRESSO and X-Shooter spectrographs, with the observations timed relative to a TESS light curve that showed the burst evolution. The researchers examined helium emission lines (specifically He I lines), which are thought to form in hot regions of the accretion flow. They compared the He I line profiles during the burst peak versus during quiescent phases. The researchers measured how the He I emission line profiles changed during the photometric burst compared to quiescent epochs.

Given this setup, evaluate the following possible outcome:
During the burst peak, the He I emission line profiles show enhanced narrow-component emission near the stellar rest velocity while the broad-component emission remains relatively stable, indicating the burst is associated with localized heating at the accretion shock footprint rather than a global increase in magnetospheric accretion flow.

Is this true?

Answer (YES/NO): NO